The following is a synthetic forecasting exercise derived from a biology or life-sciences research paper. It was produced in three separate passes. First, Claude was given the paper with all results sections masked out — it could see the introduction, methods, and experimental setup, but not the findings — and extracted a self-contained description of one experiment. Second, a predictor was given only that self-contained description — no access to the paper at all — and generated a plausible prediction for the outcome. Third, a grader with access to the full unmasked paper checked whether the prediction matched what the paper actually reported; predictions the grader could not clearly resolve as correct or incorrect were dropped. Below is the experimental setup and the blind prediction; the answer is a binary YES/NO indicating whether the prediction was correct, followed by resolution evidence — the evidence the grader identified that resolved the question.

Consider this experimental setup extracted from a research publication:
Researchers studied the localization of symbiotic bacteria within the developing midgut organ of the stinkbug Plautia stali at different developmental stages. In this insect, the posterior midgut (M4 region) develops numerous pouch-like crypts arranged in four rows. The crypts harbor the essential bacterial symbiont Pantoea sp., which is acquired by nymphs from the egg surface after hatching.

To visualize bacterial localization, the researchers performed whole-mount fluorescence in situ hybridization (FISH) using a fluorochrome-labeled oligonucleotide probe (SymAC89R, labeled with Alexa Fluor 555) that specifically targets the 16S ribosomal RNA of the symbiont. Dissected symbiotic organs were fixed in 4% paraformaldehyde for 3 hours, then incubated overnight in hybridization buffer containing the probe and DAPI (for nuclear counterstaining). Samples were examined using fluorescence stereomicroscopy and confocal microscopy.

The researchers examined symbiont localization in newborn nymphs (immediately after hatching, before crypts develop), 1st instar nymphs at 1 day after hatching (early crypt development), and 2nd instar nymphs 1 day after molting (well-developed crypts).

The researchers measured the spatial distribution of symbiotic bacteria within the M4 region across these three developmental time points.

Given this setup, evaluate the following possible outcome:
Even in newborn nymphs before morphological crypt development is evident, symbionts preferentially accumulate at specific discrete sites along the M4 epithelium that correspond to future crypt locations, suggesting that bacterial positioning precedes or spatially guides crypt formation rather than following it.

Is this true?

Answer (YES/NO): NO